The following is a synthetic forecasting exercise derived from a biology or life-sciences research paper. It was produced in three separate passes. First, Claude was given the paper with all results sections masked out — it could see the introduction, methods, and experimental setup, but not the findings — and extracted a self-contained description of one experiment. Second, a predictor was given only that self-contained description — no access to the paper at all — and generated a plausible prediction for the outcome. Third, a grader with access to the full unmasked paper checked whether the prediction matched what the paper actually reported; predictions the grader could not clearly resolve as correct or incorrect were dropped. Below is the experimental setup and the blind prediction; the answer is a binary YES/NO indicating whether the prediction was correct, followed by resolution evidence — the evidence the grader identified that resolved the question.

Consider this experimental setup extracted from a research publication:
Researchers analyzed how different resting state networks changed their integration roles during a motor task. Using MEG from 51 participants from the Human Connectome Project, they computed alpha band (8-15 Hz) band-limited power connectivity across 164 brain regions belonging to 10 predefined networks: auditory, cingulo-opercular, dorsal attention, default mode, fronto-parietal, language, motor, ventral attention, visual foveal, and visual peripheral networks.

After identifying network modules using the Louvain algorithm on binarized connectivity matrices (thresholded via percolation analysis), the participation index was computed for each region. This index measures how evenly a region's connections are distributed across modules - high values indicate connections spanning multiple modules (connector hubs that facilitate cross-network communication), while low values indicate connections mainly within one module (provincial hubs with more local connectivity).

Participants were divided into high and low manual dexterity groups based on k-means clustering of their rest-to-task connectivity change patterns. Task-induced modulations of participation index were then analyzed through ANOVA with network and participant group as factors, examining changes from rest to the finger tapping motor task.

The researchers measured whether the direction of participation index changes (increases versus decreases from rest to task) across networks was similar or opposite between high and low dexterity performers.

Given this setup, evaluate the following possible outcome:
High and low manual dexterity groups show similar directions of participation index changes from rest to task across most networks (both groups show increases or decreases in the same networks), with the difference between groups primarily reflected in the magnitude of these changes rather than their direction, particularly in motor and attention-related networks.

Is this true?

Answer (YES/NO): NO